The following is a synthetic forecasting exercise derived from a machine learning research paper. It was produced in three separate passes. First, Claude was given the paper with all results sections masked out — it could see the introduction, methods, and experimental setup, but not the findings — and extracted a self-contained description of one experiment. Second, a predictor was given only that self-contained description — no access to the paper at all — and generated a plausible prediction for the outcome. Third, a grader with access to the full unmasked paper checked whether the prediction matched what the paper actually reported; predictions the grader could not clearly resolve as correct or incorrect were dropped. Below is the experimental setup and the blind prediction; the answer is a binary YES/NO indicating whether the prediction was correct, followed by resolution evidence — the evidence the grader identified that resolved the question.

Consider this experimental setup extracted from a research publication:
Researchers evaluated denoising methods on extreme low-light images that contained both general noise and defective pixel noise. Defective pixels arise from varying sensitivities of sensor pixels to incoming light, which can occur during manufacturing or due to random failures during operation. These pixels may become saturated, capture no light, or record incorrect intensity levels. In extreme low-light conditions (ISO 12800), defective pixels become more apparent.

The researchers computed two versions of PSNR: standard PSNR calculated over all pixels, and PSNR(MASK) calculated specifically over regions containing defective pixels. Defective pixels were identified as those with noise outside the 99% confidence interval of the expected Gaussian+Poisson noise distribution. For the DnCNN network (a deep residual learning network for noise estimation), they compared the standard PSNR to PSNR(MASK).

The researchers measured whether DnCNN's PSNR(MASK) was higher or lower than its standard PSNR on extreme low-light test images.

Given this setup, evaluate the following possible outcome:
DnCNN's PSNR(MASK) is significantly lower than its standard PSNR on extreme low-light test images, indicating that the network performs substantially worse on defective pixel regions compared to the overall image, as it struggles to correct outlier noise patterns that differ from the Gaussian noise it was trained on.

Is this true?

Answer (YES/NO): NO